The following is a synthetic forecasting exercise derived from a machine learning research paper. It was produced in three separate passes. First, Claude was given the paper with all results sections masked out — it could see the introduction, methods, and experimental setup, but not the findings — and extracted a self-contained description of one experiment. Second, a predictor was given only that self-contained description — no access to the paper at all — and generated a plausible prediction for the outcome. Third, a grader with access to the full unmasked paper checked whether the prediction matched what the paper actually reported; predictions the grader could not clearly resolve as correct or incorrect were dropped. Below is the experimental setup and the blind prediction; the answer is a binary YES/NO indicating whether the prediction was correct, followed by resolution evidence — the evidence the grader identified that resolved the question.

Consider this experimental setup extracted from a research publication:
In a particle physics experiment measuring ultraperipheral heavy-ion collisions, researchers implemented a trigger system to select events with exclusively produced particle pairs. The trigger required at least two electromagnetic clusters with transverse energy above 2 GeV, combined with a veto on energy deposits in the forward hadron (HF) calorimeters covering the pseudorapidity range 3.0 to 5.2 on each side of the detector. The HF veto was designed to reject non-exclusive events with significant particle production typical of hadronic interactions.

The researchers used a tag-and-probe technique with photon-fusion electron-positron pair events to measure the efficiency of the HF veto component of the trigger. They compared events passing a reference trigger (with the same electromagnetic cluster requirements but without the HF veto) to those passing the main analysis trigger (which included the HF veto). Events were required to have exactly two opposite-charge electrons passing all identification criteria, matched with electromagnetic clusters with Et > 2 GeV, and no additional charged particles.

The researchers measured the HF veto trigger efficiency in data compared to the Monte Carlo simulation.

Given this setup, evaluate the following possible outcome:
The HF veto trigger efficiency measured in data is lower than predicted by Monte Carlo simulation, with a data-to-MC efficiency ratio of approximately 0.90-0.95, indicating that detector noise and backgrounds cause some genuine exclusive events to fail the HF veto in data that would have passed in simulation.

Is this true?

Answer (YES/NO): NO